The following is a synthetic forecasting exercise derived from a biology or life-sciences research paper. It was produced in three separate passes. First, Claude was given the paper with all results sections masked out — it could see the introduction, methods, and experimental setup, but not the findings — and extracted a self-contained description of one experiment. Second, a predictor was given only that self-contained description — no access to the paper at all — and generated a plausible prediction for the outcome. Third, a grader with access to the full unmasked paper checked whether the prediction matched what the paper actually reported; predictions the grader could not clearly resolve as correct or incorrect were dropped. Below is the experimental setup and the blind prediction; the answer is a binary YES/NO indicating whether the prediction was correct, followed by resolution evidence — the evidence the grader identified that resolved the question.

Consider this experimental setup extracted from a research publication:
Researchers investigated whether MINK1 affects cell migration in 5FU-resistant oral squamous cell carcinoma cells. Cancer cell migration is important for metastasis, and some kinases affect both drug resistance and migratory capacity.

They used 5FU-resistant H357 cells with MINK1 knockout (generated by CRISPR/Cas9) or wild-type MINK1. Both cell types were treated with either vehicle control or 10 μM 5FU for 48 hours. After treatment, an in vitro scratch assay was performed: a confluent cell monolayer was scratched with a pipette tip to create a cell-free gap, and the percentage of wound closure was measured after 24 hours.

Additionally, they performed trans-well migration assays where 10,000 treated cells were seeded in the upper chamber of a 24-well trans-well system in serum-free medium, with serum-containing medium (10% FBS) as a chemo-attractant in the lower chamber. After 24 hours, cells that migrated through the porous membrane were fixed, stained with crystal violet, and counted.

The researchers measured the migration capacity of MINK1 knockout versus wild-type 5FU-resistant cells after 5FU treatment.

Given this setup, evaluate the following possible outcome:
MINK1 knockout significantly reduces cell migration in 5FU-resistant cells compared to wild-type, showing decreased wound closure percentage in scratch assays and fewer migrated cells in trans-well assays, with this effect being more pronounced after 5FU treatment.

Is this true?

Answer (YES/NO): YES